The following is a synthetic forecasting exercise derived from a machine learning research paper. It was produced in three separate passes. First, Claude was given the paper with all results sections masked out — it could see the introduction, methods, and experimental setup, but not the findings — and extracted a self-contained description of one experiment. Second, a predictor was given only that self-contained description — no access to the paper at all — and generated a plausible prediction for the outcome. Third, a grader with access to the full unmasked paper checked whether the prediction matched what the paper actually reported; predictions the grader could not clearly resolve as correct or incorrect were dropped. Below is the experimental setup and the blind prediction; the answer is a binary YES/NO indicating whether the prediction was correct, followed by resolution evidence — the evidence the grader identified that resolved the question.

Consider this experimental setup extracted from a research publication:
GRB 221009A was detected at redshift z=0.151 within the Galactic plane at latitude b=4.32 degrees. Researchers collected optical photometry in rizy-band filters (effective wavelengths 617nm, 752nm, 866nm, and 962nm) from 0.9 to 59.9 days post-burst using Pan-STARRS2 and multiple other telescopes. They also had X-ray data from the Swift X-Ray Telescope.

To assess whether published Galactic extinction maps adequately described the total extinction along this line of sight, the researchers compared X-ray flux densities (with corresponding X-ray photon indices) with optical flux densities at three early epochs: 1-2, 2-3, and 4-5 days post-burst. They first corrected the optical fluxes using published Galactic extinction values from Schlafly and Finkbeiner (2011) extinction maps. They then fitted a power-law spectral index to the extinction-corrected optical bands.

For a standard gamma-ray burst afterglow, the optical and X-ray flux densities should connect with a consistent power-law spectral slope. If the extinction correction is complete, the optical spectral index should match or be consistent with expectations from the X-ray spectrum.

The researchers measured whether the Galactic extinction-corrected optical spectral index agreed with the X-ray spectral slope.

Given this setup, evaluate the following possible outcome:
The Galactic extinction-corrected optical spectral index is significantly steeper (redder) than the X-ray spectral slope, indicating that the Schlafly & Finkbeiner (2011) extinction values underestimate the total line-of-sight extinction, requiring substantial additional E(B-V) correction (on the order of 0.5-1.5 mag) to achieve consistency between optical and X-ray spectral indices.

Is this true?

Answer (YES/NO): YES